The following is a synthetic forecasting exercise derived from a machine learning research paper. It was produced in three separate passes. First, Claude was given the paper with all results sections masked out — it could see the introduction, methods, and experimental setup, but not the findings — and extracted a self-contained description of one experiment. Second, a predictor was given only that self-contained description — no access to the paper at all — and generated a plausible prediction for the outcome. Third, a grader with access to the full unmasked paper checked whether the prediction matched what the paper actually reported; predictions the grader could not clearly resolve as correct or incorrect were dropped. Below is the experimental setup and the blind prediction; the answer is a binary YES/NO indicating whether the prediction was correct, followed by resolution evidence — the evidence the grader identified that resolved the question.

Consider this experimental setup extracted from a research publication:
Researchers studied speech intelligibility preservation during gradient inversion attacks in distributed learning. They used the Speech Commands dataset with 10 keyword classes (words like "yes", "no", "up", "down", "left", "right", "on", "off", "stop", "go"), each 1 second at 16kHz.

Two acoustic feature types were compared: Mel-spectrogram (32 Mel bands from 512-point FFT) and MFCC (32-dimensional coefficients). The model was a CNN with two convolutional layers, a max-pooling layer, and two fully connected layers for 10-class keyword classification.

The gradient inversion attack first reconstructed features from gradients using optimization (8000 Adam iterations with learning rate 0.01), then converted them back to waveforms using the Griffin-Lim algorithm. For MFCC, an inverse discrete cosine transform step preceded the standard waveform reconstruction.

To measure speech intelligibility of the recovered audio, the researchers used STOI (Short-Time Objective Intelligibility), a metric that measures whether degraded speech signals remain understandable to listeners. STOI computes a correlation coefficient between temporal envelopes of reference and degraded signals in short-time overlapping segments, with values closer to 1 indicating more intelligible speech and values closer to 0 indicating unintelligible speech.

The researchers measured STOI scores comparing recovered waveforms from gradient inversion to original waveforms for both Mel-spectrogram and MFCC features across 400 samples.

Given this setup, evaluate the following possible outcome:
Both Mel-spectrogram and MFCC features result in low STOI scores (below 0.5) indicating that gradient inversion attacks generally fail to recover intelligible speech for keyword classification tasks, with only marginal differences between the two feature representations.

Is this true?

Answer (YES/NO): NO